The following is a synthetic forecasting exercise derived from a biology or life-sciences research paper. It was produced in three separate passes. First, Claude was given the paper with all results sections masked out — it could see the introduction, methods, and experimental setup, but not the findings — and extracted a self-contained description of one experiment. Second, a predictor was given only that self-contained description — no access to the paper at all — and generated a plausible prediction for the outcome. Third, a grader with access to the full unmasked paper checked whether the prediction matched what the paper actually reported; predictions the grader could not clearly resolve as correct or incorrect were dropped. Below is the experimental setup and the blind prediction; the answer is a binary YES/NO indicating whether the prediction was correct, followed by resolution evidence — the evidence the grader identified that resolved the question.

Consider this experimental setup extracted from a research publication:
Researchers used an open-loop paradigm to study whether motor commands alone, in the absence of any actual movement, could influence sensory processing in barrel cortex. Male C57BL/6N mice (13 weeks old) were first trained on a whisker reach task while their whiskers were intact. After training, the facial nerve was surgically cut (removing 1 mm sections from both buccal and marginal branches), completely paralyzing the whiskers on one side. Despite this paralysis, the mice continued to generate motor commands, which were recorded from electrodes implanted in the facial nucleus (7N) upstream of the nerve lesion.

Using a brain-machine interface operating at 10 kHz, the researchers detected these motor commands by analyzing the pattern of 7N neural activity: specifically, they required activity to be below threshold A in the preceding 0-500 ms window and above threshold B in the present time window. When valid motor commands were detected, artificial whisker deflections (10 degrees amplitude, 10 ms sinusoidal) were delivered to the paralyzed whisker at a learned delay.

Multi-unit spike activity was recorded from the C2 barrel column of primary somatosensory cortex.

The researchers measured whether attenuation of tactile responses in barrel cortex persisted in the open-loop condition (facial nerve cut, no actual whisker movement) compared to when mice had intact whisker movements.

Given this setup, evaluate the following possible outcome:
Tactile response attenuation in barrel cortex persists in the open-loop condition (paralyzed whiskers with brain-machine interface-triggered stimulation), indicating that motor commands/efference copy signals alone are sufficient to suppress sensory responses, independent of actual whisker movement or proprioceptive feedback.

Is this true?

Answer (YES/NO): YES